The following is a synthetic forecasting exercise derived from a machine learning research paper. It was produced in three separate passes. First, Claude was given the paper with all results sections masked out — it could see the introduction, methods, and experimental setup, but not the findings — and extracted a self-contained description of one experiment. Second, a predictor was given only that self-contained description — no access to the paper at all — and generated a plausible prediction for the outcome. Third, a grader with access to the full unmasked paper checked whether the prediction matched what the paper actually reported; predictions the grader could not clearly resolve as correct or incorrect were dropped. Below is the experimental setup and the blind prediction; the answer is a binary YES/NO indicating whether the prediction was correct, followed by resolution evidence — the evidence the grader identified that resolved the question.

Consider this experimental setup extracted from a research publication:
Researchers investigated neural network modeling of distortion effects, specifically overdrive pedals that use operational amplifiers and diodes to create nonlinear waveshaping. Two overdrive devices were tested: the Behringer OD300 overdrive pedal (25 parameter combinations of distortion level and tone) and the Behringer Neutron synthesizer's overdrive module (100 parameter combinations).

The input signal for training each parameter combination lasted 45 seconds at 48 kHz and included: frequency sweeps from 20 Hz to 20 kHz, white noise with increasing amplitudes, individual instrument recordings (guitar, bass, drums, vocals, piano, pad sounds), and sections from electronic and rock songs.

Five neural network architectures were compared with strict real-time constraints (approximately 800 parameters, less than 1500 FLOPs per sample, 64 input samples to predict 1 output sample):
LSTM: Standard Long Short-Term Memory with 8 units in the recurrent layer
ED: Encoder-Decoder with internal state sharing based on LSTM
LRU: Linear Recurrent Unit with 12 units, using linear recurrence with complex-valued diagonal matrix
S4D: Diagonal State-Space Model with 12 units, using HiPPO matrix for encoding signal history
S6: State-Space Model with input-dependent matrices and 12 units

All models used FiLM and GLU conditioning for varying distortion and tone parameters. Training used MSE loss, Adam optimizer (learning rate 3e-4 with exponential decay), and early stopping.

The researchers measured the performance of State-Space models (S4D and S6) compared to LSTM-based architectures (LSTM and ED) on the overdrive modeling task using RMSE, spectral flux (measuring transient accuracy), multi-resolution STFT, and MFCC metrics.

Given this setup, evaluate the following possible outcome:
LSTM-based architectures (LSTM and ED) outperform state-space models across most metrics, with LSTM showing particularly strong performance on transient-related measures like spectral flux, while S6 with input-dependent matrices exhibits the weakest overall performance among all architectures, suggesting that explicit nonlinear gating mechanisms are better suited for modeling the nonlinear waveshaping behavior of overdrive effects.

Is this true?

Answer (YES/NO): NO